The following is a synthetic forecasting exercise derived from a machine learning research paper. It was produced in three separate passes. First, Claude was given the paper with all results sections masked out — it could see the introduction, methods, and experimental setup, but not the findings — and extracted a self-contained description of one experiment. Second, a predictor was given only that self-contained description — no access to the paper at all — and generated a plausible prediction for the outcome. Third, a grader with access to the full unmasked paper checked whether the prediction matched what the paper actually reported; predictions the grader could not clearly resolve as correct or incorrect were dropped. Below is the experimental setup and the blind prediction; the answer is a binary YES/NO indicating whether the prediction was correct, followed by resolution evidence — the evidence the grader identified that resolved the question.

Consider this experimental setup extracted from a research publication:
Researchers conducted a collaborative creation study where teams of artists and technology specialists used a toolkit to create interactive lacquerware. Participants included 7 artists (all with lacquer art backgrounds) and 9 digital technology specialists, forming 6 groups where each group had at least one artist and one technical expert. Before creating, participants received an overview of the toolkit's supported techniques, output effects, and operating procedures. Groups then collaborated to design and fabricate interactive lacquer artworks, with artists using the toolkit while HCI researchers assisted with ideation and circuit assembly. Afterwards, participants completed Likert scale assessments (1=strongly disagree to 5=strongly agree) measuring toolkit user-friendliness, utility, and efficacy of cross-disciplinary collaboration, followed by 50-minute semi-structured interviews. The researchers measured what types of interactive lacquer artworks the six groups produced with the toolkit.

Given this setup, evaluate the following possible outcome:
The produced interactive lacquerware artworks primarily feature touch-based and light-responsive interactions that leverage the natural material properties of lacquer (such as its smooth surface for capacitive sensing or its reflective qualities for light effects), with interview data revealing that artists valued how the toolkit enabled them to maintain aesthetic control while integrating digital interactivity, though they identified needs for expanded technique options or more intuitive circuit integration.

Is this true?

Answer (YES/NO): NO